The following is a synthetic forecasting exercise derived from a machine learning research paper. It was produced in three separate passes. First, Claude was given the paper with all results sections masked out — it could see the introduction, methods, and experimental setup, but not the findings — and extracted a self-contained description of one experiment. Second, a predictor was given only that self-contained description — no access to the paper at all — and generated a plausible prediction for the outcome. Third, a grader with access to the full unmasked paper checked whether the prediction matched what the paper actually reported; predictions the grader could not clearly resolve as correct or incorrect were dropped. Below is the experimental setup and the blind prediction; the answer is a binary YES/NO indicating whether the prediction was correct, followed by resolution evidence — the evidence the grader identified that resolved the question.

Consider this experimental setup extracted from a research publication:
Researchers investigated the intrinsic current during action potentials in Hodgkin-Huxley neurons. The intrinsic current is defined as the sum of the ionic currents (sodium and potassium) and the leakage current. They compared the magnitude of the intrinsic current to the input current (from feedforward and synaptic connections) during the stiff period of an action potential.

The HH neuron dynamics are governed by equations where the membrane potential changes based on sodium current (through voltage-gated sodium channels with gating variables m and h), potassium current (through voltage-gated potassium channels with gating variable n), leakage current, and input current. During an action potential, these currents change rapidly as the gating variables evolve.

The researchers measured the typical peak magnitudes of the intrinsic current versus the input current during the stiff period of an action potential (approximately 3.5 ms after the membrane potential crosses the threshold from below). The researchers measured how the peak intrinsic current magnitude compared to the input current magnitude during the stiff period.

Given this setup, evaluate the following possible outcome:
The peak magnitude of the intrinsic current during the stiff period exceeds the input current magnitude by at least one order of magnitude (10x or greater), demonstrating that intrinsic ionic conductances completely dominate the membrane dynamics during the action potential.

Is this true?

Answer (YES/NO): YES